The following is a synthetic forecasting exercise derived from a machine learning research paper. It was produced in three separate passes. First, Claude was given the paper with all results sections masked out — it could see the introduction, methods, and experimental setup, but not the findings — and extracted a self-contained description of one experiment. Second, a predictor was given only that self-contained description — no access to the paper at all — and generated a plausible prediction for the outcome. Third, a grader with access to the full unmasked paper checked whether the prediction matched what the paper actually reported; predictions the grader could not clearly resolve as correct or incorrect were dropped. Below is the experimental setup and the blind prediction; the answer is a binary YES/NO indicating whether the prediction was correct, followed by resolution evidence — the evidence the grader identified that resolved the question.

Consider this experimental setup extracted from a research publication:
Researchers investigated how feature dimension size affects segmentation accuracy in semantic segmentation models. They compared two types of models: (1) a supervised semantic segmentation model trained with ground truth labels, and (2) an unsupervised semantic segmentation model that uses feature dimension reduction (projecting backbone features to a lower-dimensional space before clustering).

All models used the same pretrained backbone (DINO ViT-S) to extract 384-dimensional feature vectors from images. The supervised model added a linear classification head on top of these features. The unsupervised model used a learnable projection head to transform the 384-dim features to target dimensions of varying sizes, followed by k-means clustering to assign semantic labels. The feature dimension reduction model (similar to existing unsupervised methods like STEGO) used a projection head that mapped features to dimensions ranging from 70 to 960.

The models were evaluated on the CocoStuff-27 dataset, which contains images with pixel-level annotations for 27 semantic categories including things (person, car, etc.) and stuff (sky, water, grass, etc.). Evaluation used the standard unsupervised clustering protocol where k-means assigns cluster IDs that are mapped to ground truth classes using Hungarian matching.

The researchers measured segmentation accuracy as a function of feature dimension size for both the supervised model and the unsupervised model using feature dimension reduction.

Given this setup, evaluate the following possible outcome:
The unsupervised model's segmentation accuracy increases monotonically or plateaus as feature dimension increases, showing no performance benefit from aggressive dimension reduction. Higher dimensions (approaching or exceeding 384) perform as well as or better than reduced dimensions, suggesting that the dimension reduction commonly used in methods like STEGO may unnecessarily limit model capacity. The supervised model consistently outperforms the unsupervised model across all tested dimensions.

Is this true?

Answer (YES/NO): NO